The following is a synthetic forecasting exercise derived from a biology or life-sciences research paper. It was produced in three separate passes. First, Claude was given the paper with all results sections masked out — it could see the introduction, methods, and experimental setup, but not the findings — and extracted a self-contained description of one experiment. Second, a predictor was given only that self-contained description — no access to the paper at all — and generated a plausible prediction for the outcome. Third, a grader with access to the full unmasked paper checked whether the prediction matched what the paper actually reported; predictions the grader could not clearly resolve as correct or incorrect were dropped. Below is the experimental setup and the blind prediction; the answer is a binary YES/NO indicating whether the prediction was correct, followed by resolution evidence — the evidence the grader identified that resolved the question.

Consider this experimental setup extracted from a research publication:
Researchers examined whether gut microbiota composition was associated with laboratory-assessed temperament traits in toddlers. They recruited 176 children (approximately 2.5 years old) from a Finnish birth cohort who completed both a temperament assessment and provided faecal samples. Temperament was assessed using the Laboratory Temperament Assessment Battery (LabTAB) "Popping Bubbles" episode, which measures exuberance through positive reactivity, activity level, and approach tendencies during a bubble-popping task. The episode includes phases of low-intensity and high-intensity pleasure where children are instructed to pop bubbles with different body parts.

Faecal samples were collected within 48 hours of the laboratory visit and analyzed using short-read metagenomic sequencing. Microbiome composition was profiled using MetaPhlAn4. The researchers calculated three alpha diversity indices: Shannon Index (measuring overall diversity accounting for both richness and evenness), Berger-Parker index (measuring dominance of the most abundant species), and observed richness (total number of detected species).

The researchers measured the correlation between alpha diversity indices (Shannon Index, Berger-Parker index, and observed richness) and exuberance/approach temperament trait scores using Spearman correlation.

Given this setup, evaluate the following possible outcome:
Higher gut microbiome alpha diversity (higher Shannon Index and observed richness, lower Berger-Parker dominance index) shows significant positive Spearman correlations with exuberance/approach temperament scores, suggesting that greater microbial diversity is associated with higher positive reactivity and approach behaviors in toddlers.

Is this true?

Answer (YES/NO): NO